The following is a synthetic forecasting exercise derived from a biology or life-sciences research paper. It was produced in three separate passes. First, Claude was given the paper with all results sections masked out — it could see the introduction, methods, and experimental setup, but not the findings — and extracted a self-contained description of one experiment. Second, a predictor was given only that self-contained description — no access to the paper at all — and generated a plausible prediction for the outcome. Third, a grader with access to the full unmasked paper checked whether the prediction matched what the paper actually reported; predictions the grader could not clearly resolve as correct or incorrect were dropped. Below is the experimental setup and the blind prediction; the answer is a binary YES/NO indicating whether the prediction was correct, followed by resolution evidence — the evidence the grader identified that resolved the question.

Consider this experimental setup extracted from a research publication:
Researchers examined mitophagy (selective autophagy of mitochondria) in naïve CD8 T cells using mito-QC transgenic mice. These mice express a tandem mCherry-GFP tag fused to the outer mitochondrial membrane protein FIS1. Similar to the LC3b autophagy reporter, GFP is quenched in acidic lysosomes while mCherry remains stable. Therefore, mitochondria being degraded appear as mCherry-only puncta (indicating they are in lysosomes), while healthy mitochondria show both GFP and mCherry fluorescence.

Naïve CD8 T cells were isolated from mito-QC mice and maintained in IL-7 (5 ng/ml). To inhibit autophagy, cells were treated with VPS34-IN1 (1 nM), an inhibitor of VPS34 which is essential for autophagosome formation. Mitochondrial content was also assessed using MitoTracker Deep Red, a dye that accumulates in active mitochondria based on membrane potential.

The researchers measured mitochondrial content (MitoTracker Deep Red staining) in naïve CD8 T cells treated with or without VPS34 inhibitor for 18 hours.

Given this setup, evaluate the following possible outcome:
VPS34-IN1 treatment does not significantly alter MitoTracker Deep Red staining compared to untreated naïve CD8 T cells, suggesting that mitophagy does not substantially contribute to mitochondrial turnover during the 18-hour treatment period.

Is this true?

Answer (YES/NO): NO